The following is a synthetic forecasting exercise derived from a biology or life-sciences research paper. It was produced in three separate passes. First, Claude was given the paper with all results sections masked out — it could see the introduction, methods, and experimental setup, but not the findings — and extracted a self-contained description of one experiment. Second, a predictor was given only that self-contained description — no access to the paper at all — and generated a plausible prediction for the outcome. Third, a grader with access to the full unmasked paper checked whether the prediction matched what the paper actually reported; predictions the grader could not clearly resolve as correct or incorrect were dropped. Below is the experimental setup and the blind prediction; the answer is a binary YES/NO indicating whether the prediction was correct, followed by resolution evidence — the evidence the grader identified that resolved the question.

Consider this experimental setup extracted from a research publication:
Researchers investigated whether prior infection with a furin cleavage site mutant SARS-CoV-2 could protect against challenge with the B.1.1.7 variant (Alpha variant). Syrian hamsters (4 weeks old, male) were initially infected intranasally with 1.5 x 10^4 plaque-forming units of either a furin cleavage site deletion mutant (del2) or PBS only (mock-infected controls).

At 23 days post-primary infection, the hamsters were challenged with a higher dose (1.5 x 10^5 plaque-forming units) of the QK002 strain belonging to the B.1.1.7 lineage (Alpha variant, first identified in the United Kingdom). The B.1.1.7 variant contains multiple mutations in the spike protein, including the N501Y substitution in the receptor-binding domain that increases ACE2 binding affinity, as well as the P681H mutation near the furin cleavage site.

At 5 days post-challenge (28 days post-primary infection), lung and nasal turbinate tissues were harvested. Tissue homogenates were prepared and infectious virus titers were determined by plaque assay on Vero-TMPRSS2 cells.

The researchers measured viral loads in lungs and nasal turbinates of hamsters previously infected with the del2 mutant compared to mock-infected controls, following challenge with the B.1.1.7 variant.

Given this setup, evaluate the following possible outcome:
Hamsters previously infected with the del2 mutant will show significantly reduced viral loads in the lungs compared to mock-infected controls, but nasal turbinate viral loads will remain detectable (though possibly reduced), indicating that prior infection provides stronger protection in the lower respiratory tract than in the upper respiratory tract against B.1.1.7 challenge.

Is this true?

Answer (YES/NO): NO